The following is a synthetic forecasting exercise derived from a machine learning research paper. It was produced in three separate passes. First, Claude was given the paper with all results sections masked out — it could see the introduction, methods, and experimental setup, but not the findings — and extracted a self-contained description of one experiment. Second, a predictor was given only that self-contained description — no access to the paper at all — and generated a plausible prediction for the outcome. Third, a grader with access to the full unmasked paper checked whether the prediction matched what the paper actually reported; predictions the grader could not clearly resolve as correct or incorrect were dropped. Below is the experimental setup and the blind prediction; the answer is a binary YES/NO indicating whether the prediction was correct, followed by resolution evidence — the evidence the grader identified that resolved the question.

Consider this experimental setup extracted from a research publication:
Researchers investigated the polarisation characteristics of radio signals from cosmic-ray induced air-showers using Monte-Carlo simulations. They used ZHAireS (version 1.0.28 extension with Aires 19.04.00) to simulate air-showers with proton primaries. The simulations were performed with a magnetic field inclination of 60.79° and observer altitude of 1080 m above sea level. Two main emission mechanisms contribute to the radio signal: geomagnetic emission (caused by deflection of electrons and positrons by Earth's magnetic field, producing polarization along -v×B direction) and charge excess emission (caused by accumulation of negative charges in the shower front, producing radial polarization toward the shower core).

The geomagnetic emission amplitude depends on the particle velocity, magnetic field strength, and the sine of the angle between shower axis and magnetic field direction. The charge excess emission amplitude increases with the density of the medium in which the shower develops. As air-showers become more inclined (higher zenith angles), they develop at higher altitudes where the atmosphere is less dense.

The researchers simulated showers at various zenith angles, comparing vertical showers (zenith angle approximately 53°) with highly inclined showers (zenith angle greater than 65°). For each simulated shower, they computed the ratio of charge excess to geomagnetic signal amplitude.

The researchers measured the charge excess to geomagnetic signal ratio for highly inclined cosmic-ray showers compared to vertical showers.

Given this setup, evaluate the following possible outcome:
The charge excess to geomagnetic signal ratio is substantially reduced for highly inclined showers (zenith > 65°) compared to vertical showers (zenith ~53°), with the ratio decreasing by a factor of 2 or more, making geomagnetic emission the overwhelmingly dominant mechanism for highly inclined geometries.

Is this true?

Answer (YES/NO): YES